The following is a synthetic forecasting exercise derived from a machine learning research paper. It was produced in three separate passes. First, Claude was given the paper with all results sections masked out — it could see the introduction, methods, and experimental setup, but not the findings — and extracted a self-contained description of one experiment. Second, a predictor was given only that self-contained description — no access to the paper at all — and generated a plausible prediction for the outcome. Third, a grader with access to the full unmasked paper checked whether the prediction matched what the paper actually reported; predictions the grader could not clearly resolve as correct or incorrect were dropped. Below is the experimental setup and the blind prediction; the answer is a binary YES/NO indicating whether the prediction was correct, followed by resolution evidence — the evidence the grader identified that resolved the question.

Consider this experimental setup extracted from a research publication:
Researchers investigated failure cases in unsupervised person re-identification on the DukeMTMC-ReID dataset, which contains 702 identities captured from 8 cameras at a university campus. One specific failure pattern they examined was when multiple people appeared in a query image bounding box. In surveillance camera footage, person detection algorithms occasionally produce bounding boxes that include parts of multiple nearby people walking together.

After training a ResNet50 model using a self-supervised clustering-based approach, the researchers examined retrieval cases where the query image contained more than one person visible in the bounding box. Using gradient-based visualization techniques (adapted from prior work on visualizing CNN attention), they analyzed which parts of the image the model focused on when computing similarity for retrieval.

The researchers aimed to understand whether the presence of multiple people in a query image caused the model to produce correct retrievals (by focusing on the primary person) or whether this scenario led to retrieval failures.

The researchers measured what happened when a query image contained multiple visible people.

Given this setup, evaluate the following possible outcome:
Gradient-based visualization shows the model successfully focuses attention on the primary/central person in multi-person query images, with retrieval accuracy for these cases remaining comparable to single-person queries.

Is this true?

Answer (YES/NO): NO